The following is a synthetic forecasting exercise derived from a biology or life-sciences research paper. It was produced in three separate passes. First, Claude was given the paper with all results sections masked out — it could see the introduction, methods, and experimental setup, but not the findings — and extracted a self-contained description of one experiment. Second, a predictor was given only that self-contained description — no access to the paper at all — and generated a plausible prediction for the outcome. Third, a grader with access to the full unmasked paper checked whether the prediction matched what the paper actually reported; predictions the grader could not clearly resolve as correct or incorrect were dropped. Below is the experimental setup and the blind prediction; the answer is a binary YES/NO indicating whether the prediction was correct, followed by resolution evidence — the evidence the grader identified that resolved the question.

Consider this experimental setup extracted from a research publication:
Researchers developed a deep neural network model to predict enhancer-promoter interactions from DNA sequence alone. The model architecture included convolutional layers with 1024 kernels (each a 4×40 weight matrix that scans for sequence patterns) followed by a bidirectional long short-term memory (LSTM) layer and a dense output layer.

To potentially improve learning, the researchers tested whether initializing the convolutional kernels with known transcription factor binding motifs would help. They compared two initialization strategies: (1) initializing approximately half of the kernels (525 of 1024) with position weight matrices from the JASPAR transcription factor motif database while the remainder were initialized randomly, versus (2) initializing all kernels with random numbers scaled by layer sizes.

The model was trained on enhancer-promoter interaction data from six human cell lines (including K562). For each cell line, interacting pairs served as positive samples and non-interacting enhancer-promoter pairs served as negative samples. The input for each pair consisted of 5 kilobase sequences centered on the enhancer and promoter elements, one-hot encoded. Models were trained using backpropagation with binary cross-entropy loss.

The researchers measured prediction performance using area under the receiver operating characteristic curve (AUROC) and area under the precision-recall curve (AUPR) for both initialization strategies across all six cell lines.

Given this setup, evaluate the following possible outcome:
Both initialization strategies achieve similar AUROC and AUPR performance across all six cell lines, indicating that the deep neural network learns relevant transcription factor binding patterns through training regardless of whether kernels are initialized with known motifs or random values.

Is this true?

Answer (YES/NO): YES